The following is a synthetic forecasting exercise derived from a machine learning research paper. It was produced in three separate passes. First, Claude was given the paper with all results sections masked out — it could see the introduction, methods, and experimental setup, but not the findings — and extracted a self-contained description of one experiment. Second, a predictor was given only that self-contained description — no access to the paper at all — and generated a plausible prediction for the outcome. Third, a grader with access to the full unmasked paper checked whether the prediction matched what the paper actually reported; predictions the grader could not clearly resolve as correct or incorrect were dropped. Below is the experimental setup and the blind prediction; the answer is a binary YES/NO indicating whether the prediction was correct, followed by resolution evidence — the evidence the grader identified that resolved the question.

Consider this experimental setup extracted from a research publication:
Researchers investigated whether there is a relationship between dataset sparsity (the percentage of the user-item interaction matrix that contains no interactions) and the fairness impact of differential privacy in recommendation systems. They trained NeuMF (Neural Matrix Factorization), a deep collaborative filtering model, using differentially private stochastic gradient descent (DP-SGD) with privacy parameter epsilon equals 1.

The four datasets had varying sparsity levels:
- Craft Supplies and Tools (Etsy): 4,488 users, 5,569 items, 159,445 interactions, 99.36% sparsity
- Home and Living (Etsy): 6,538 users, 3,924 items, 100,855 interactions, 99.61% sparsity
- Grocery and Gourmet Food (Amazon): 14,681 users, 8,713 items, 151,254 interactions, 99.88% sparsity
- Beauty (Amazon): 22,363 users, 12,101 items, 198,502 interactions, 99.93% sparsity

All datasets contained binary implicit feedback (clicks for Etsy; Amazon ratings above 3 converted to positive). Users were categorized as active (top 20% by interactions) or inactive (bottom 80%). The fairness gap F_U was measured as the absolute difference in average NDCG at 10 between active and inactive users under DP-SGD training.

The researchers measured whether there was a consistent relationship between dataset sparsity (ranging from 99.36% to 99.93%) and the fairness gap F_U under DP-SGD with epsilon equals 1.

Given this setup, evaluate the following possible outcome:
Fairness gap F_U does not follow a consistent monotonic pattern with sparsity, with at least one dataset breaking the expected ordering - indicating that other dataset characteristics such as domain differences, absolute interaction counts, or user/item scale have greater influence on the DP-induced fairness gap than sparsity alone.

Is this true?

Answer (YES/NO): YES